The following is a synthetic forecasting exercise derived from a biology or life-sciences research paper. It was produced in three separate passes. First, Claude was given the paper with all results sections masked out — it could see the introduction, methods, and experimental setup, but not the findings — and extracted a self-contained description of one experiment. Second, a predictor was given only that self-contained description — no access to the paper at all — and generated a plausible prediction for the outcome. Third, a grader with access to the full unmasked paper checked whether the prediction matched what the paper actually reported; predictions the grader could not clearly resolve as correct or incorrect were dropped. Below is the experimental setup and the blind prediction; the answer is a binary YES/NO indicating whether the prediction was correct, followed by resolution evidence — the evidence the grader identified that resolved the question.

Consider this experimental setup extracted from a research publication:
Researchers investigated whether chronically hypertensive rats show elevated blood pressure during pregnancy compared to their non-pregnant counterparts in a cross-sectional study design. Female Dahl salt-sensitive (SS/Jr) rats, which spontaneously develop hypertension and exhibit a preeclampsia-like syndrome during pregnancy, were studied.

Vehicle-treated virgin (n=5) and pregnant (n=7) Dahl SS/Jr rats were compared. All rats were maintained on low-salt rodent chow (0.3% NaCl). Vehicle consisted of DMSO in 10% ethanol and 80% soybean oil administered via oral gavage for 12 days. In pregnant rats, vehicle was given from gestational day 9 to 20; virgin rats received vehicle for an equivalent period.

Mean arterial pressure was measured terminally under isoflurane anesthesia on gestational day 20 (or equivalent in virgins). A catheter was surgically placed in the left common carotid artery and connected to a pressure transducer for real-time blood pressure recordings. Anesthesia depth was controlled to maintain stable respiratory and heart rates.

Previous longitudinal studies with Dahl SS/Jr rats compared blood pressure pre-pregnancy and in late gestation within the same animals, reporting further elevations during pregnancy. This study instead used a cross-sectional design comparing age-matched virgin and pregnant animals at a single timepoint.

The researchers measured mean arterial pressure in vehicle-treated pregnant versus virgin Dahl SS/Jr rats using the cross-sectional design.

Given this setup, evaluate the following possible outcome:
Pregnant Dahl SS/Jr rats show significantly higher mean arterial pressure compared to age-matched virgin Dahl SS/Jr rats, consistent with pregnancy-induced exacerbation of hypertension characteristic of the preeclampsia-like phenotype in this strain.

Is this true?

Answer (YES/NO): NO